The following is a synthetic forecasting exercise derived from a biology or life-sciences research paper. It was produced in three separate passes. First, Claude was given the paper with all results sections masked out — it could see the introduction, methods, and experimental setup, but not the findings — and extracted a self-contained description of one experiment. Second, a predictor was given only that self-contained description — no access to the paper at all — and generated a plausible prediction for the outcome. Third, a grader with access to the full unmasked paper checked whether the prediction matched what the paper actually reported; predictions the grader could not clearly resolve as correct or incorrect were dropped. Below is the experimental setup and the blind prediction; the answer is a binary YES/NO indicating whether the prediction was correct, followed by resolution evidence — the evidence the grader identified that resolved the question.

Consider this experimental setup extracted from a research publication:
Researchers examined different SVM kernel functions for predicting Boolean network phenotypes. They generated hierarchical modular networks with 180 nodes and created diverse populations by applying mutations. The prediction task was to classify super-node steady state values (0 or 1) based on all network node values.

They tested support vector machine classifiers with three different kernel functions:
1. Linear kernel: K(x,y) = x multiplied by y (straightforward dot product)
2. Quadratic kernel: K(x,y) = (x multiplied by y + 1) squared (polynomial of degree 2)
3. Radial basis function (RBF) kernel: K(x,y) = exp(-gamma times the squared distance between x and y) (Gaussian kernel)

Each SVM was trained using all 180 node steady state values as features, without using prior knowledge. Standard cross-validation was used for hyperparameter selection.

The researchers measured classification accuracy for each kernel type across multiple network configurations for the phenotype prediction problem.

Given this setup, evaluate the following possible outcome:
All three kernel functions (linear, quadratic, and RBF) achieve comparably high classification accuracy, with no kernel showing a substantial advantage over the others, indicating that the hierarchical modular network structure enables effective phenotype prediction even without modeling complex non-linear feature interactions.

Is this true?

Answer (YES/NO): NO